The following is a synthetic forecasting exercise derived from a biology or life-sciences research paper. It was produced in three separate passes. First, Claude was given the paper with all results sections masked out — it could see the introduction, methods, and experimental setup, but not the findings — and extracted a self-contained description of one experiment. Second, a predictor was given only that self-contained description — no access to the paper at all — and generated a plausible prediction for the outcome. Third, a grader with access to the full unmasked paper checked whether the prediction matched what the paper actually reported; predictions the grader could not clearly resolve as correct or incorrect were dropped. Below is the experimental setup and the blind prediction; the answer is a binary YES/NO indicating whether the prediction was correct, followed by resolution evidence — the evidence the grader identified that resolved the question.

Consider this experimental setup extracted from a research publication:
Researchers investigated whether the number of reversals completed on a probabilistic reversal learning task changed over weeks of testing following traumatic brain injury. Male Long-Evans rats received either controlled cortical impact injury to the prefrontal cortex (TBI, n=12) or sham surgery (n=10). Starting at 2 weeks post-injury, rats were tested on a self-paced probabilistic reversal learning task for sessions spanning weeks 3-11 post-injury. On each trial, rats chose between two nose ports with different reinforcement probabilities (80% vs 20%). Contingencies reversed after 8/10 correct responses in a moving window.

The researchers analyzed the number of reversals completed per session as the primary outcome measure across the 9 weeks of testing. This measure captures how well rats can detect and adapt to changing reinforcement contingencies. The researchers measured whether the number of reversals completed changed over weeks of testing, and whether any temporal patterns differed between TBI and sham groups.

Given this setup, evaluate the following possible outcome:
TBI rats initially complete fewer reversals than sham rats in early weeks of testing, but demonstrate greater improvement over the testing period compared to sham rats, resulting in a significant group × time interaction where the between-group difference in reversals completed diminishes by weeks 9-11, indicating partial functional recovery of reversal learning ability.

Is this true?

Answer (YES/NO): NO